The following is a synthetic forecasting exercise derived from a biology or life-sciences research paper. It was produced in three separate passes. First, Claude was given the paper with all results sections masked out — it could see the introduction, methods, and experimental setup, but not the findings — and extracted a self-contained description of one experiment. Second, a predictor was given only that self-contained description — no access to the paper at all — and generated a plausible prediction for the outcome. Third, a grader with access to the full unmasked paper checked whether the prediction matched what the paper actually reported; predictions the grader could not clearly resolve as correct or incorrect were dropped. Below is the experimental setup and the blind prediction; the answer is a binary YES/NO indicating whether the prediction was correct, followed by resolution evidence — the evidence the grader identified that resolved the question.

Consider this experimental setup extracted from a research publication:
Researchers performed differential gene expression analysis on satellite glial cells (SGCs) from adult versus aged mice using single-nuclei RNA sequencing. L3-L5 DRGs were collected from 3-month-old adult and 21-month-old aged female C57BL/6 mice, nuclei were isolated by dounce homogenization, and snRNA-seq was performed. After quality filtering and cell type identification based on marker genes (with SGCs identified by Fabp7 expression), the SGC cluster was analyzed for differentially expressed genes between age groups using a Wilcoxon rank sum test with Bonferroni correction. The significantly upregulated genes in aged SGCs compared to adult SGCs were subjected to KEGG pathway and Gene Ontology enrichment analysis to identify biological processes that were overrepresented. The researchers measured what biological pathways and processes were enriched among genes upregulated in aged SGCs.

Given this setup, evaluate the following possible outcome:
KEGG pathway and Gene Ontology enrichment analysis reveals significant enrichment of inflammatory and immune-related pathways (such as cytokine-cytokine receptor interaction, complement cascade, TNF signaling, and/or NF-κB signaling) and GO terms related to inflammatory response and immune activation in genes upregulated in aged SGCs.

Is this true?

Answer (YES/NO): NO